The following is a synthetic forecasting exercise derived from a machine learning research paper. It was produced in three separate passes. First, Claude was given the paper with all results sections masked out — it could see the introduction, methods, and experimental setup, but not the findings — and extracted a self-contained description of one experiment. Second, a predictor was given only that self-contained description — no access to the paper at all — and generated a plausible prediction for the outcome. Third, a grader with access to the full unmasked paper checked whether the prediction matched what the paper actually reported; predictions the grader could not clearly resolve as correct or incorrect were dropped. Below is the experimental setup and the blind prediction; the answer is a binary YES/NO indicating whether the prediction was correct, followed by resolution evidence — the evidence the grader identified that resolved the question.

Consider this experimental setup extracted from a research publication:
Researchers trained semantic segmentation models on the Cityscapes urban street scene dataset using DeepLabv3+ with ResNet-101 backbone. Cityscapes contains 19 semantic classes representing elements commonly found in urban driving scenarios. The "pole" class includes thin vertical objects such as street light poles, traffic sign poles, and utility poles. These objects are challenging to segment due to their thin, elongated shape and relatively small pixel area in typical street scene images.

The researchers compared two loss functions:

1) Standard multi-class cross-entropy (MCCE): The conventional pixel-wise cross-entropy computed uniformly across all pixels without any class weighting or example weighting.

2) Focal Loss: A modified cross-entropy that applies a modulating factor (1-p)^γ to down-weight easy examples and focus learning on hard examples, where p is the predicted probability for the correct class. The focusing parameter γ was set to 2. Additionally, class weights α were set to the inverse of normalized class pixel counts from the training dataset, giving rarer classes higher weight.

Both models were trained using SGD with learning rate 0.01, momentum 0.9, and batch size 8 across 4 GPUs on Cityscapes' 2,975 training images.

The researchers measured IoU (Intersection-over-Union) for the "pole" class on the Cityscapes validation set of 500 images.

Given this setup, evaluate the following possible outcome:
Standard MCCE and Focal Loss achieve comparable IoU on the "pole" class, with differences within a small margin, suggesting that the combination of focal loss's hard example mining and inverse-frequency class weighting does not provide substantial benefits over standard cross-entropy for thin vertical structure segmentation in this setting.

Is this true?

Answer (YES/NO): NO